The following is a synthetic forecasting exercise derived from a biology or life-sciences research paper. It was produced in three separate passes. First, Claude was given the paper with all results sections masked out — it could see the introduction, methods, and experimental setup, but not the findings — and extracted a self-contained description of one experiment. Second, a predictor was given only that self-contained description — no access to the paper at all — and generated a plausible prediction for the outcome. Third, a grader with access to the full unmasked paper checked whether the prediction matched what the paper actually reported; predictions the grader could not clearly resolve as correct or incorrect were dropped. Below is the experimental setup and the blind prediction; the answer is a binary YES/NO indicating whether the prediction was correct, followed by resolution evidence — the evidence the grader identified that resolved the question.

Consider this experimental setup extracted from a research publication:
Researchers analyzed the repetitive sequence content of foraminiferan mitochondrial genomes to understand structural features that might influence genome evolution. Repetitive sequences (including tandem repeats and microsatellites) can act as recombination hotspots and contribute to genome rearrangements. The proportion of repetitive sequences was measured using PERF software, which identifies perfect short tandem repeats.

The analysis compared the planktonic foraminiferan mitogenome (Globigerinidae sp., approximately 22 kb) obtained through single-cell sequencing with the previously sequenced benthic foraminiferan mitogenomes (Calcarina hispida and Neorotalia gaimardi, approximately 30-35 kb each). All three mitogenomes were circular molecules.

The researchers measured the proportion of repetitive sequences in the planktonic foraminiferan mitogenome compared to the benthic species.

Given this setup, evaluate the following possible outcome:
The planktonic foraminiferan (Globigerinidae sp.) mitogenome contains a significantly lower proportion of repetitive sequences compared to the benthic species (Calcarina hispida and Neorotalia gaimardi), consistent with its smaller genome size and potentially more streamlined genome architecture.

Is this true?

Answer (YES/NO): NO